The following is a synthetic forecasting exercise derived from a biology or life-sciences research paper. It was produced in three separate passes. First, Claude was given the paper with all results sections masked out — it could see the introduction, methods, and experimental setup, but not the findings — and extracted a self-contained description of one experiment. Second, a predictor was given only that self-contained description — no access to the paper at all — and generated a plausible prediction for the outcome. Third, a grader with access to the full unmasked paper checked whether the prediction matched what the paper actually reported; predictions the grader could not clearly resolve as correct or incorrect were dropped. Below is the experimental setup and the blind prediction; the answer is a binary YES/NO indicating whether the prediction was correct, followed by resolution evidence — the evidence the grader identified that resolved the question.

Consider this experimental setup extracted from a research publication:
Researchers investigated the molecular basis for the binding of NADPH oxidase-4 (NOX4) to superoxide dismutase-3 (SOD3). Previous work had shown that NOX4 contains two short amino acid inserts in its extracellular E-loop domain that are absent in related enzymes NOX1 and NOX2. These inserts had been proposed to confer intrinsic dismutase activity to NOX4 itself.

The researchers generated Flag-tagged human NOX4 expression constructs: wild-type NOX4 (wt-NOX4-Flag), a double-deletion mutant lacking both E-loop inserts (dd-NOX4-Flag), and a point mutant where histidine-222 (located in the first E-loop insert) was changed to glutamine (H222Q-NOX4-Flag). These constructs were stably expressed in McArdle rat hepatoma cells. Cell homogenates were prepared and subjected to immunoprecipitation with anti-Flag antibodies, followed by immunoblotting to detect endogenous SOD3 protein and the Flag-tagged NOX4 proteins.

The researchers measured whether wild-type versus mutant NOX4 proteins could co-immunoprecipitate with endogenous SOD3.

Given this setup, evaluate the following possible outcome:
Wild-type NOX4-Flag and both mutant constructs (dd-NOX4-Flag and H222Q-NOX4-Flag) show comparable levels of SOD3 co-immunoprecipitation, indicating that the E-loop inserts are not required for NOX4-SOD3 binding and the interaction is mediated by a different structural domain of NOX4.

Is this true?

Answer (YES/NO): NO